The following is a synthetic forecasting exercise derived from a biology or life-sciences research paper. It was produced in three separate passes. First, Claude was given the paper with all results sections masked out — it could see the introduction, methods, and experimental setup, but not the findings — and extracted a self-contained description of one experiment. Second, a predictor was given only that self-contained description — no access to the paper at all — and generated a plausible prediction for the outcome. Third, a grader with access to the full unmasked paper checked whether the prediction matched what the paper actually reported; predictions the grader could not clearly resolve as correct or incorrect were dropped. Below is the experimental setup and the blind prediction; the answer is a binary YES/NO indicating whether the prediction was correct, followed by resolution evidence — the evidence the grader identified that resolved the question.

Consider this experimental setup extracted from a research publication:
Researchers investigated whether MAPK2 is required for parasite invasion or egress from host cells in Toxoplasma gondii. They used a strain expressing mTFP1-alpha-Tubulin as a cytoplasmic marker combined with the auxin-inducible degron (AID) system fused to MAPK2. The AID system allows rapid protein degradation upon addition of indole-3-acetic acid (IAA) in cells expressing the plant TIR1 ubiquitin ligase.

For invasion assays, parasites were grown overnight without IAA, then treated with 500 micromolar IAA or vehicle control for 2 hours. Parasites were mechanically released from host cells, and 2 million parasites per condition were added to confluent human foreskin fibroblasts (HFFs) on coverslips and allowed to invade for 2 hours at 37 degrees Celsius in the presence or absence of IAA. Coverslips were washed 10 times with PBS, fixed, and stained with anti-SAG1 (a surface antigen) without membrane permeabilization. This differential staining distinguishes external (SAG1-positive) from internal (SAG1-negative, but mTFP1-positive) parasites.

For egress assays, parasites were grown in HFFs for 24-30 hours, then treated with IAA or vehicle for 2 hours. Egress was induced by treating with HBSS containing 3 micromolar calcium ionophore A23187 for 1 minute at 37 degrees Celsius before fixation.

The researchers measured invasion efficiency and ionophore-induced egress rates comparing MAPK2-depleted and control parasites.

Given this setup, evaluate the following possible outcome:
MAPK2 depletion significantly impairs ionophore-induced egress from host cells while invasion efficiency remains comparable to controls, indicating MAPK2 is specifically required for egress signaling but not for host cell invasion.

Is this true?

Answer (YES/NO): NO